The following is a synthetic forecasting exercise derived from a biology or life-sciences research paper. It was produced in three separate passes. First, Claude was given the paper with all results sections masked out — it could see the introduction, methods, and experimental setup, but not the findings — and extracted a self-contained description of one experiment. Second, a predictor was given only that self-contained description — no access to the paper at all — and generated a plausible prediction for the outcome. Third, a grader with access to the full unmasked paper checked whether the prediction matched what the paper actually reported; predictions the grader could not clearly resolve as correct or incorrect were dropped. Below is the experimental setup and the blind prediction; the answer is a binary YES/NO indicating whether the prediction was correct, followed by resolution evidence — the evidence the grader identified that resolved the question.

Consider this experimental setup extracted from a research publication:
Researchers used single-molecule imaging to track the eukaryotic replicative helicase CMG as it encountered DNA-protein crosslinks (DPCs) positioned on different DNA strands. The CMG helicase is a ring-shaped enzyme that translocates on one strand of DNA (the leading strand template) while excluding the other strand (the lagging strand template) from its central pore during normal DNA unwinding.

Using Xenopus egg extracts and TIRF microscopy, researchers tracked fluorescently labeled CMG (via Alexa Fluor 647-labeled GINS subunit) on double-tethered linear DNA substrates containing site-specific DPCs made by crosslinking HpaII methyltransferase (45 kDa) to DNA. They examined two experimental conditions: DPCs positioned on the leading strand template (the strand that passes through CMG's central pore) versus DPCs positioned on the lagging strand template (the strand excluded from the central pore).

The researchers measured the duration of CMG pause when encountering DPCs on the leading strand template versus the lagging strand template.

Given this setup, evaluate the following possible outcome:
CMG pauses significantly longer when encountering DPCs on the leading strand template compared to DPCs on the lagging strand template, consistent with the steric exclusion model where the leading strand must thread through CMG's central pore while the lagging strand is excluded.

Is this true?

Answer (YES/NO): YES